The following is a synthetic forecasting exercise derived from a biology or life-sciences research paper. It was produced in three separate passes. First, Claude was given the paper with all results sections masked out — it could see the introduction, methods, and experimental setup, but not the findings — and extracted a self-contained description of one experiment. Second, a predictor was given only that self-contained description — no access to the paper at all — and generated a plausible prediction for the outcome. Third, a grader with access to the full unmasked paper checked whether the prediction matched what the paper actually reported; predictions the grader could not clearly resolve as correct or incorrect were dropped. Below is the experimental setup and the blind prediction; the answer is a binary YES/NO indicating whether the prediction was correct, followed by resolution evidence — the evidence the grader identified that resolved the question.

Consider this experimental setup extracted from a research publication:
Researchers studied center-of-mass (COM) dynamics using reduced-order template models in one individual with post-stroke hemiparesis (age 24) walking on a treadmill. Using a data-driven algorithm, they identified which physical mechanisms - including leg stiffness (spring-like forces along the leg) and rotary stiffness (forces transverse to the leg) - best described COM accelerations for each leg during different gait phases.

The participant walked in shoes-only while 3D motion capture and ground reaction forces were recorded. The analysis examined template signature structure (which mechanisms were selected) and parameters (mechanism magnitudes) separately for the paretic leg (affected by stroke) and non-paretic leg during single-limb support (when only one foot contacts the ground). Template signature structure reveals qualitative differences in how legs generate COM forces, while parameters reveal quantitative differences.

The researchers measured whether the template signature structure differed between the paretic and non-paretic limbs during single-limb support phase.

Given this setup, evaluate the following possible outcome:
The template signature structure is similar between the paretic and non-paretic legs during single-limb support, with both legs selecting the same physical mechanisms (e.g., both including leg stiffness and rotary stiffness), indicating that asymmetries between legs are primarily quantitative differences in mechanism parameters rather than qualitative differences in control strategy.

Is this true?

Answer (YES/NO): YES